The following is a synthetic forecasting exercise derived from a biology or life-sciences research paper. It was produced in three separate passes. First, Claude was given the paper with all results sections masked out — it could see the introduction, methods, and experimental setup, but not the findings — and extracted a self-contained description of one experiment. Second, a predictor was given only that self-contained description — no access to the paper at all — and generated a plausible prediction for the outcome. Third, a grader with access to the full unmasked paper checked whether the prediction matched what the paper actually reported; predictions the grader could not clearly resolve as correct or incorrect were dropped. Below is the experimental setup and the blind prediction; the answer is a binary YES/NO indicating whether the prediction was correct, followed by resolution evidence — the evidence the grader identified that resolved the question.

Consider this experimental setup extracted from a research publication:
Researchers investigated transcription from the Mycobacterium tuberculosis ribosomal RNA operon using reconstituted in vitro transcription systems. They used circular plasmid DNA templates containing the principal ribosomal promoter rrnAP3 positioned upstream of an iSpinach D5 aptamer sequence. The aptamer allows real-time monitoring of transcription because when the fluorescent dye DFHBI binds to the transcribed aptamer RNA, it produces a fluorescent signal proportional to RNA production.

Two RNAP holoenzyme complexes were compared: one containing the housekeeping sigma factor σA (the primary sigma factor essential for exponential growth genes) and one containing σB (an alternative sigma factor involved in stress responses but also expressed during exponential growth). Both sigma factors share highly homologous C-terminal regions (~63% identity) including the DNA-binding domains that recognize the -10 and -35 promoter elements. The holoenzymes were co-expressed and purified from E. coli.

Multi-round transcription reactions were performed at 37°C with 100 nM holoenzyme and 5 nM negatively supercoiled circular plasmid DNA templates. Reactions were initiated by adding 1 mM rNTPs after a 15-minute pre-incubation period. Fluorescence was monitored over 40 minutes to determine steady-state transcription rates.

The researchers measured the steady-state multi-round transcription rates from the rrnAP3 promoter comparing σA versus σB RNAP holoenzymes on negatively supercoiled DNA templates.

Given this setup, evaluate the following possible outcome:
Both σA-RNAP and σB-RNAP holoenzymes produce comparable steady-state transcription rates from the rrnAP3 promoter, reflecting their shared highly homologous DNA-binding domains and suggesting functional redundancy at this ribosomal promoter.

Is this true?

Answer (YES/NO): NO